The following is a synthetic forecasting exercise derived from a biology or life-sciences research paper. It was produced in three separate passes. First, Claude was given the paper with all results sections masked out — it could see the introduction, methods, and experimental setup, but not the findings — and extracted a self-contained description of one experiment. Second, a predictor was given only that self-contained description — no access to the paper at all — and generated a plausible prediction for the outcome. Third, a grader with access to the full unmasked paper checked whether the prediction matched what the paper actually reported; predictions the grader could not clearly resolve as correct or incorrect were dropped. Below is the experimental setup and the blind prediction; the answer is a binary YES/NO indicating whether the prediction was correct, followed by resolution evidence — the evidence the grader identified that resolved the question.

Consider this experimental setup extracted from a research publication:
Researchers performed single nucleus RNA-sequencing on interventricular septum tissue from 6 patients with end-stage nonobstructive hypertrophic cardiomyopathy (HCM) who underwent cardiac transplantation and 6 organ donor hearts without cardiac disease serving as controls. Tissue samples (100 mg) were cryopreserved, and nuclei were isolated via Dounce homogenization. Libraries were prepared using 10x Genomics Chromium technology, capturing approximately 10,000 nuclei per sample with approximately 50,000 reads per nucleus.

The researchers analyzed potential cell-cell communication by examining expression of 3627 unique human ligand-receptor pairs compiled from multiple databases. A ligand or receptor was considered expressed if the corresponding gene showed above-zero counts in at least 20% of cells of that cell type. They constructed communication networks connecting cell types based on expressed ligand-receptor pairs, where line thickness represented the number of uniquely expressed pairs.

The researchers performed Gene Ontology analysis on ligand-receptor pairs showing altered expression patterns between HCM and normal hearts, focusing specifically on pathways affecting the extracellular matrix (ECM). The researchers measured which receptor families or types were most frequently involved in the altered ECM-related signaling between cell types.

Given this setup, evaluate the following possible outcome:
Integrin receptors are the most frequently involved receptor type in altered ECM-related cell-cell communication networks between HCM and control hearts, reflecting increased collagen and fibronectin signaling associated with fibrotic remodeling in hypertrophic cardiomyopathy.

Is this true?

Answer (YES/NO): YES